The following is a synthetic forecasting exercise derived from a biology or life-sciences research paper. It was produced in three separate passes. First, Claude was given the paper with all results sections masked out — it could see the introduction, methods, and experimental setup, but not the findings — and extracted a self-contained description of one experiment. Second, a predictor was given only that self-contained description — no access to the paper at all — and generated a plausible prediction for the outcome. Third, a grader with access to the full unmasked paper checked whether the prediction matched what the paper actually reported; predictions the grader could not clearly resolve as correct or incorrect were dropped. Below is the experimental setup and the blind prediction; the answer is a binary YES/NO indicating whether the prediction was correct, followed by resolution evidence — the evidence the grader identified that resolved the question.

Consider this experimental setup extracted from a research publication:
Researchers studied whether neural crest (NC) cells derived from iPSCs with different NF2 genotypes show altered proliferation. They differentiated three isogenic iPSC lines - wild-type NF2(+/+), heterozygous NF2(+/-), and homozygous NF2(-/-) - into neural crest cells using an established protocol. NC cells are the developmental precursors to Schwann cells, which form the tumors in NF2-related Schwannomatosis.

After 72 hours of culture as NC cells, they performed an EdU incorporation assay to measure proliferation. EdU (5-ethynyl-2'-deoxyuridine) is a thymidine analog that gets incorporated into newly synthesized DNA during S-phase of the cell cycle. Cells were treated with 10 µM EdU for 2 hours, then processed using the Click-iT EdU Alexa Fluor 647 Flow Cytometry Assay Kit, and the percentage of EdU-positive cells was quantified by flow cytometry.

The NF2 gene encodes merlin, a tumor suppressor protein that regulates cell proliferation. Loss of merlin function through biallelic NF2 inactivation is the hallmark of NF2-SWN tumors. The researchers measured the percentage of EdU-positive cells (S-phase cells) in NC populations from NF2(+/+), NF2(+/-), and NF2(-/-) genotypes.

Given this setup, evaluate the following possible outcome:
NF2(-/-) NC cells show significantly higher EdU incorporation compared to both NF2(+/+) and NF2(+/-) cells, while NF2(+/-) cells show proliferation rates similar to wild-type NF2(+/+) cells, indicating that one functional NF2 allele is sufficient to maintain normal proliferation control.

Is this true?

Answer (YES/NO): NO